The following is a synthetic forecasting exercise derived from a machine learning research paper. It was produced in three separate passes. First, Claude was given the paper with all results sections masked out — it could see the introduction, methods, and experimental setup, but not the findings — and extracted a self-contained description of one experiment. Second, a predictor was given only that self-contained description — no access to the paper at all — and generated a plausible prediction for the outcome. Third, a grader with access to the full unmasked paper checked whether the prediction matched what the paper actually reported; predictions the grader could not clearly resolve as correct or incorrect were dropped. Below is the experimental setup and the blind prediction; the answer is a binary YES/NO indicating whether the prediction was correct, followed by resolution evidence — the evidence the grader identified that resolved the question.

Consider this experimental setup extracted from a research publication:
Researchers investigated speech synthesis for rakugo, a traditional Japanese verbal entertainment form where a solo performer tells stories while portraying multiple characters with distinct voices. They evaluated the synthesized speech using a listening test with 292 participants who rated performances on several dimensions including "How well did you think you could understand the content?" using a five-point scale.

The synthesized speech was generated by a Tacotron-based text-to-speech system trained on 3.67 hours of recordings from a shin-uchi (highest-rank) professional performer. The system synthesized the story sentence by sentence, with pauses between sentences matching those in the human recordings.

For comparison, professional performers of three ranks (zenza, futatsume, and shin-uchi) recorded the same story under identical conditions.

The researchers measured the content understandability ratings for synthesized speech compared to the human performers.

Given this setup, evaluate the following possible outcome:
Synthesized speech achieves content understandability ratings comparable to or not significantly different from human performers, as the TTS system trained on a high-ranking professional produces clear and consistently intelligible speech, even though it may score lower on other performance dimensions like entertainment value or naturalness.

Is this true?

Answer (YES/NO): NO